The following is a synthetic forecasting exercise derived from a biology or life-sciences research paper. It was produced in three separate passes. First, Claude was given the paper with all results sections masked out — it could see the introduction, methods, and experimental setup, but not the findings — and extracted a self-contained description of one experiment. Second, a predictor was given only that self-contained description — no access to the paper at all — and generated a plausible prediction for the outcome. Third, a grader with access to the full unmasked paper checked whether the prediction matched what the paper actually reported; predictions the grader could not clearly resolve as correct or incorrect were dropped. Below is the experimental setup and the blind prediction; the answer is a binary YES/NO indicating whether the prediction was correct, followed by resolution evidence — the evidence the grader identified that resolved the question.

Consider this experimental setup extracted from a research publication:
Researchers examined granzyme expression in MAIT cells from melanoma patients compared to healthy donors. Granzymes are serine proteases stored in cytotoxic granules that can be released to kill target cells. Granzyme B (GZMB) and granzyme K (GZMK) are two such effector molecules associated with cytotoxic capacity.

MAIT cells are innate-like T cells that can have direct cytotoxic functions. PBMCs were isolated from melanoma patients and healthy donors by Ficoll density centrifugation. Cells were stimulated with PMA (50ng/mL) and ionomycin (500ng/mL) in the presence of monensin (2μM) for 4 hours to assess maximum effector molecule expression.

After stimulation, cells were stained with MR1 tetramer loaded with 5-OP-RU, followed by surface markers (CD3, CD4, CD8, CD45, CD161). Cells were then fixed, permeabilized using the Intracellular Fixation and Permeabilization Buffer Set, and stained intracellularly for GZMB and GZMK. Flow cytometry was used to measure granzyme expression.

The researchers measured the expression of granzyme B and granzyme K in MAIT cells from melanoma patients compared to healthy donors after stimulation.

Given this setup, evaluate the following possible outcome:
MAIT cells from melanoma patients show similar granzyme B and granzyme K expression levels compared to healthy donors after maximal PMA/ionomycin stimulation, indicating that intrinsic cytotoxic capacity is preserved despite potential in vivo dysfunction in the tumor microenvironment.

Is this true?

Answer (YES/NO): YES